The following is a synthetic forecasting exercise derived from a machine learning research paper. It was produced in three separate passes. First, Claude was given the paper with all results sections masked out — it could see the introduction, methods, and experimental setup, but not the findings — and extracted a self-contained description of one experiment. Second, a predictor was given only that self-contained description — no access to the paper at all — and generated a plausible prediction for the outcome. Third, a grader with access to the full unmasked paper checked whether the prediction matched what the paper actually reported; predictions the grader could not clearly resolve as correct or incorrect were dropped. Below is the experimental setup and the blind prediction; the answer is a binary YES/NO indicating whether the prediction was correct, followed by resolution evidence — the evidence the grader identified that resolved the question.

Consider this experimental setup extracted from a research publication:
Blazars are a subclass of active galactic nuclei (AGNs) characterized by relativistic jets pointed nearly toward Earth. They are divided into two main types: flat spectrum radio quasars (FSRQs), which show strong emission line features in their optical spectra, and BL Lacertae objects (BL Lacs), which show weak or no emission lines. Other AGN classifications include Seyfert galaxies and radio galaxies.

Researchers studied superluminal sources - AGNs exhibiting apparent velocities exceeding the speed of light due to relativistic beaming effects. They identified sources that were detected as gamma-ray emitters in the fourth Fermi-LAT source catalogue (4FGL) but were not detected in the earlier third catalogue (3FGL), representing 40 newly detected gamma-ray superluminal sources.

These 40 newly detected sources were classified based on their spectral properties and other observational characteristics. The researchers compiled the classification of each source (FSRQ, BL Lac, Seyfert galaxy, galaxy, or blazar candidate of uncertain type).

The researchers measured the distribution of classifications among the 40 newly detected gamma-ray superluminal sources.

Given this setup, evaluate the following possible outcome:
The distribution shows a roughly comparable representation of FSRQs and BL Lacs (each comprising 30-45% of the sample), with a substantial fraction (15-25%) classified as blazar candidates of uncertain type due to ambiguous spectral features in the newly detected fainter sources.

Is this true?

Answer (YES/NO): NO